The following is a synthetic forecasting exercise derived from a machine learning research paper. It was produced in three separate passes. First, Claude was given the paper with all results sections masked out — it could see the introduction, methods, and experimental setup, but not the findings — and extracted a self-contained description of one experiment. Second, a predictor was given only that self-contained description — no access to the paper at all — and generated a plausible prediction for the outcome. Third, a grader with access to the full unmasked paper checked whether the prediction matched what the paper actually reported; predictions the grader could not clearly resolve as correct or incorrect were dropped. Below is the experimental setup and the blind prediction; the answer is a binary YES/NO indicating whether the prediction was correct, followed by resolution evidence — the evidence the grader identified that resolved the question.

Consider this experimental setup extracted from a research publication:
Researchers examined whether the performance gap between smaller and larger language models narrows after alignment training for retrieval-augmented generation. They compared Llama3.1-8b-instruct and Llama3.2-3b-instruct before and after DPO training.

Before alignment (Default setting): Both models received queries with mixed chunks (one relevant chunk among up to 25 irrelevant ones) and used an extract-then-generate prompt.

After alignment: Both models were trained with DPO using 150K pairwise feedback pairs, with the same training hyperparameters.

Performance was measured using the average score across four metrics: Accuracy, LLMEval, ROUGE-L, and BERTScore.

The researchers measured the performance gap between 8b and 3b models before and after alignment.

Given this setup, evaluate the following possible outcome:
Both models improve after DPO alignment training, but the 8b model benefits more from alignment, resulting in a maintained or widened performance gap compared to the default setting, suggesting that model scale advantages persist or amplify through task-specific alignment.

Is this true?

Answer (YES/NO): YES